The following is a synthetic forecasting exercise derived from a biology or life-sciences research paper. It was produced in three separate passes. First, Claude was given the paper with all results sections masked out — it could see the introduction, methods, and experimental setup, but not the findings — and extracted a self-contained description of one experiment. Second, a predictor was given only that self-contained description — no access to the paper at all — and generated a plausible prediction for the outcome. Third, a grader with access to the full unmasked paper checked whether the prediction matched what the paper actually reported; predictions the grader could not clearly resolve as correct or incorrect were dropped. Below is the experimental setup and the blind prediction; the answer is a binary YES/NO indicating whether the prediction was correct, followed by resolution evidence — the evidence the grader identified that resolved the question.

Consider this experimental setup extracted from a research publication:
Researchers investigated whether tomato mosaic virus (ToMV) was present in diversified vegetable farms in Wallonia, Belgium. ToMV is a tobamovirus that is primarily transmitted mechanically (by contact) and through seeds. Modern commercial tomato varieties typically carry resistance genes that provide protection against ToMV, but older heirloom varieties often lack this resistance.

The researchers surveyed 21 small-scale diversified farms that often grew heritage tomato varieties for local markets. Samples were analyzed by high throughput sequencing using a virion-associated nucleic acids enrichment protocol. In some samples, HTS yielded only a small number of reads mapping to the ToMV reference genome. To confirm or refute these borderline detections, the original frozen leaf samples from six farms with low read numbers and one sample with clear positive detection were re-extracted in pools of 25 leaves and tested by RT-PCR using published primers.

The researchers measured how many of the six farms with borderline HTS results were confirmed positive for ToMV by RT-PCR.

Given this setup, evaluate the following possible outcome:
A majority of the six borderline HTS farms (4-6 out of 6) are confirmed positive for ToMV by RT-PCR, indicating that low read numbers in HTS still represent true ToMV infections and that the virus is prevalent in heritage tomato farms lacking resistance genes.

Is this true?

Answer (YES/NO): NO